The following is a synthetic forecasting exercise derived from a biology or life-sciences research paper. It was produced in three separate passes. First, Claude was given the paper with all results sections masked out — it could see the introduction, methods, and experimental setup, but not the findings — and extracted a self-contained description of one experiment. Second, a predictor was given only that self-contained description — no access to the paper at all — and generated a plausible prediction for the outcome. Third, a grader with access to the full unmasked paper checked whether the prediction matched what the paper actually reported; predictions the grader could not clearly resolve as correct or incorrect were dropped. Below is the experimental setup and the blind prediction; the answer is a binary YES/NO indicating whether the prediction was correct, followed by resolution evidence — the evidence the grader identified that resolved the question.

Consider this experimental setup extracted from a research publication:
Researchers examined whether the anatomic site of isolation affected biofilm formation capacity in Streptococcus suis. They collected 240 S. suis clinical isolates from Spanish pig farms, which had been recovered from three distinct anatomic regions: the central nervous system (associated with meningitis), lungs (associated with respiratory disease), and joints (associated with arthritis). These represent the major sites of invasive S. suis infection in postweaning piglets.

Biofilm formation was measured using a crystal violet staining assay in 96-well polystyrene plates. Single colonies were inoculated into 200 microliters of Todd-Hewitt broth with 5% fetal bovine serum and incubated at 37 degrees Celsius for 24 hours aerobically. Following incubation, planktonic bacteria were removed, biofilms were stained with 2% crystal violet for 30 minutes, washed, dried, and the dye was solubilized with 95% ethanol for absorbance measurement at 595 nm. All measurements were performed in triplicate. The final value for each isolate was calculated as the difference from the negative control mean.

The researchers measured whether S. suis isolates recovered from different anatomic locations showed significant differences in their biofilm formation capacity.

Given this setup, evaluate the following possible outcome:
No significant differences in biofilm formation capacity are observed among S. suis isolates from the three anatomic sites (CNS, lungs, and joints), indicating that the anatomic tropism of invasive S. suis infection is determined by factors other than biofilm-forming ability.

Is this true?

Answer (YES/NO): YES